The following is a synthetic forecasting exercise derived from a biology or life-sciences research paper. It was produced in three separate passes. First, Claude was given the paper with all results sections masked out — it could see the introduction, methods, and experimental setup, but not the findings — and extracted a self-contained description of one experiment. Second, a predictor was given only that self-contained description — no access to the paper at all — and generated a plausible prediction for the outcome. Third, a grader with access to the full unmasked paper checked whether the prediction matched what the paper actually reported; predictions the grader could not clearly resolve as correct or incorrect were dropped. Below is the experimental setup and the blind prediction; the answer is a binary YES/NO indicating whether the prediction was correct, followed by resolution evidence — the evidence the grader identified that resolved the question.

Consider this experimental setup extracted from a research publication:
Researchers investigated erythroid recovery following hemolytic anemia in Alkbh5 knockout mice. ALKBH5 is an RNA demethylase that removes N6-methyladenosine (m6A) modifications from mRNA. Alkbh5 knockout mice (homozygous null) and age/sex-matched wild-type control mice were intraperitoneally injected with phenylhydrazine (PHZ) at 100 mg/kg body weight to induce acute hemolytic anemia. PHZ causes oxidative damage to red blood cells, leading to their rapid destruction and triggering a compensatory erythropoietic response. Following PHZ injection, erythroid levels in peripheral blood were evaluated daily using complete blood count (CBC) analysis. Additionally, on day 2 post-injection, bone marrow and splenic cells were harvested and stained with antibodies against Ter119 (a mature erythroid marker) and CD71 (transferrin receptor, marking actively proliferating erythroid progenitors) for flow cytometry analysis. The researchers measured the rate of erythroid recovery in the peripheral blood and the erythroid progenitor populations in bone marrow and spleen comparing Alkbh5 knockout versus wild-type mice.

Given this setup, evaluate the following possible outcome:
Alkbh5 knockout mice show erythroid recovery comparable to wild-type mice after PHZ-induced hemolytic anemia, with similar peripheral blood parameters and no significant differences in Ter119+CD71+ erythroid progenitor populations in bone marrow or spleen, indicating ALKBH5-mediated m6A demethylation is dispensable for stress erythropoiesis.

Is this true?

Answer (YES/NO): NO